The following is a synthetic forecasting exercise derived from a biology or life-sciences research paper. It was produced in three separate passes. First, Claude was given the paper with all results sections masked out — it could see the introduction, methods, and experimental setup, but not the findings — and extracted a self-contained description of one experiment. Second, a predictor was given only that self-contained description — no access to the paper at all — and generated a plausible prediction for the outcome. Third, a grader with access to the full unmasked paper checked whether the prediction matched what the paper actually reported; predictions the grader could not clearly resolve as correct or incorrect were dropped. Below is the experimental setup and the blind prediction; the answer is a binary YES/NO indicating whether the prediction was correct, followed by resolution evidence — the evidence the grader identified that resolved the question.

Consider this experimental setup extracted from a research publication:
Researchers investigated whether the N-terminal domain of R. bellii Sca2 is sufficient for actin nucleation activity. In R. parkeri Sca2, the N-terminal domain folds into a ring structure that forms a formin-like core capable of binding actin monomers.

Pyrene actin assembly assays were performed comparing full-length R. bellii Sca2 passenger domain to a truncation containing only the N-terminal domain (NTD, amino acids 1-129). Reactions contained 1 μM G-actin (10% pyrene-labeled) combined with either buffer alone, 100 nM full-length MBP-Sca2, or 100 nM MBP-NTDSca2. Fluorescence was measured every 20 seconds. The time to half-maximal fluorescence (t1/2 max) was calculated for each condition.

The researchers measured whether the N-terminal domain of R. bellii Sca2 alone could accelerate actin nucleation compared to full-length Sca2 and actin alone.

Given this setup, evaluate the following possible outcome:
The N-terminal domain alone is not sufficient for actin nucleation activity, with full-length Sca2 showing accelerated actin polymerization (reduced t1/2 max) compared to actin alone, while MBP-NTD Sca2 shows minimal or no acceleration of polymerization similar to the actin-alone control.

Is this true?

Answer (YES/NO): NO